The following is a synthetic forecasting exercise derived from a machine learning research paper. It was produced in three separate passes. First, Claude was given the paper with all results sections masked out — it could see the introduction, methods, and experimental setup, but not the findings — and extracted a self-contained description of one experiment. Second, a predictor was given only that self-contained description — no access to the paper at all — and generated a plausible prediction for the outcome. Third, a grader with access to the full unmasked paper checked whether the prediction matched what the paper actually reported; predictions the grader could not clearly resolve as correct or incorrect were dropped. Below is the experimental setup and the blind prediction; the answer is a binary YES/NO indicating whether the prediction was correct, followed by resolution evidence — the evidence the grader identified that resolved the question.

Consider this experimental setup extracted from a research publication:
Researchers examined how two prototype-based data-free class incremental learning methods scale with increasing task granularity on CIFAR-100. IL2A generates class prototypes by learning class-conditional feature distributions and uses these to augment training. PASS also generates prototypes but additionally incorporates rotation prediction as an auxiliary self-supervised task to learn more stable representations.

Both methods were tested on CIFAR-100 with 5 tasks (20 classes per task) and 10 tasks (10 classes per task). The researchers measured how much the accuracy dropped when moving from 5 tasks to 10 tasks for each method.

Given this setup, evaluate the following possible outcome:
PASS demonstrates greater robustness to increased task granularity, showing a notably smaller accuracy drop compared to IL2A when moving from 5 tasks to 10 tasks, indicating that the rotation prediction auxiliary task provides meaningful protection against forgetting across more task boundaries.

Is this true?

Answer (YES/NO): YES